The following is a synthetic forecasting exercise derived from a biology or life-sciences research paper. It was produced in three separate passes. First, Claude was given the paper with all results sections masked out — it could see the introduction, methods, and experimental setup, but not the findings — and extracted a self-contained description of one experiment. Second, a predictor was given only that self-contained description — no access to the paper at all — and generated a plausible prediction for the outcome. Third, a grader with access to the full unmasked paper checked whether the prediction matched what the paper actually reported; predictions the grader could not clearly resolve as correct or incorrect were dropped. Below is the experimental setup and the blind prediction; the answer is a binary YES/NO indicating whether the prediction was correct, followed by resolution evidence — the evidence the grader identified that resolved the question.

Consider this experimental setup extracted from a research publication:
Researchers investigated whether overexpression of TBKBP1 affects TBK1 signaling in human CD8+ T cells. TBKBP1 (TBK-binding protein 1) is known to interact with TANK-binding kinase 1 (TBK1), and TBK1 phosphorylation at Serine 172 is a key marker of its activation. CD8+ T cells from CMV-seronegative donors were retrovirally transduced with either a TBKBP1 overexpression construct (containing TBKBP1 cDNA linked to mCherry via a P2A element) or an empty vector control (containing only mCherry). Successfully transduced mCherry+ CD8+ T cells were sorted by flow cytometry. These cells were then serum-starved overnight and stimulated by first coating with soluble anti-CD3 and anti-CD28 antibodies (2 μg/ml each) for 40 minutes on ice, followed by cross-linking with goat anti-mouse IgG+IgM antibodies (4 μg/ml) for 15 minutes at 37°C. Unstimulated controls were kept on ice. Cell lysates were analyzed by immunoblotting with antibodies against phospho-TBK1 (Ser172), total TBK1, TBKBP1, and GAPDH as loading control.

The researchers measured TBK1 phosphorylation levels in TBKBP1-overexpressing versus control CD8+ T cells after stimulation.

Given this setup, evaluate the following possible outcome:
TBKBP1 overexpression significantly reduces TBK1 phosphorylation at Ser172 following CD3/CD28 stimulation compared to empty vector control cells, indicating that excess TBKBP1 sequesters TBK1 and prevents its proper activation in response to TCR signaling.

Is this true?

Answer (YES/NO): NO